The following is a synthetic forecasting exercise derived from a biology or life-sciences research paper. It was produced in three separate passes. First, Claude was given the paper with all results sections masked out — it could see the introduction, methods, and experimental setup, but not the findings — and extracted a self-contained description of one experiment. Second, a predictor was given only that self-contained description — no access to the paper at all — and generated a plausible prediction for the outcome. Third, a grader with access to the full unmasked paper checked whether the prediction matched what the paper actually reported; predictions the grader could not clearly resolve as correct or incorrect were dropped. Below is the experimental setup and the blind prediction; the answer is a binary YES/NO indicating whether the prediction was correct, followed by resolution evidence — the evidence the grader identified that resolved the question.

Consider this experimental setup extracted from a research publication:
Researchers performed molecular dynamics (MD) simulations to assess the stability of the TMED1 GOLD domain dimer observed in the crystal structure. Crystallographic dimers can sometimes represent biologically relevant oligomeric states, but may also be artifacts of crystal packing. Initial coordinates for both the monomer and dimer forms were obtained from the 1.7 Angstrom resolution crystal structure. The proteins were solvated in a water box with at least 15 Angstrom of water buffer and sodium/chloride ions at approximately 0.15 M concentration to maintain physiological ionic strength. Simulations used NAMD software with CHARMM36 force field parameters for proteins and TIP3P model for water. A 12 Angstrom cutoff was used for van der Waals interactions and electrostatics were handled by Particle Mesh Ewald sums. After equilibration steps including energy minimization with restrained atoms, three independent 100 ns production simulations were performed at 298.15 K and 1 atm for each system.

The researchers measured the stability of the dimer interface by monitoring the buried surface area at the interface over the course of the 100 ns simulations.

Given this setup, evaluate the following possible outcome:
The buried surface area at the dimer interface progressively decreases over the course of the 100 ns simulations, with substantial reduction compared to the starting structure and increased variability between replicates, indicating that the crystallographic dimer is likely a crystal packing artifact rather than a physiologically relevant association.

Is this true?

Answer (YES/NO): NO